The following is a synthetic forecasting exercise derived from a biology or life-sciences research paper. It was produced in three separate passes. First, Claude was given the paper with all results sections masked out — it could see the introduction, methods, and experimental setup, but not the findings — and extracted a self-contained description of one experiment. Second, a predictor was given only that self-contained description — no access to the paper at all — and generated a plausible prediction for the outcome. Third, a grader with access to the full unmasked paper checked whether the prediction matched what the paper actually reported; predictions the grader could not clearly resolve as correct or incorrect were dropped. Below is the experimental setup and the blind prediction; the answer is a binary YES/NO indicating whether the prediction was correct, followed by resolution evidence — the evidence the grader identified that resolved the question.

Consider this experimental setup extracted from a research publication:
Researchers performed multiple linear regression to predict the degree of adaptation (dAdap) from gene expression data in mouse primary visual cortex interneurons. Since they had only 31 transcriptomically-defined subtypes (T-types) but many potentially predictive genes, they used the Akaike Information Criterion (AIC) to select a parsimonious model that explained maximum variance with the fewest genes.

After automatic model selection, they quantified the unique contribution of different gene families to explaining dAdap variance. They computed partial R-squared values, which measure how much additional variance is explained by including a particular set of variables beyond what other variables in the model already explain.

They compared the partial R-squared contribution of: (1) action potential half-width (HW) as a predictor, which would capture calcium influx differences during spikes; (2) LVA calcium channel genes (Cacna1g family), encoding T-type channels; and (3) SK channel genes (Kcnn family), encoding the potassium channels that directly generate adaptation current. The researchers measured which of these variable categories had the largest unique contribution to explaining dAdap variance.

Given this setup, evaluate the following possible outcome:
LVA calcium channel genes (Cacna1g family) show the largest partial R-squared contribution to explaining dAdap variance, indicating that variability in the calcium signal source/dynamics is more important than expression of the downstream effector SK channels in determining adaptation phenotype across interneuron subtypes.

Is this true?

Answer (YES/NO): NO